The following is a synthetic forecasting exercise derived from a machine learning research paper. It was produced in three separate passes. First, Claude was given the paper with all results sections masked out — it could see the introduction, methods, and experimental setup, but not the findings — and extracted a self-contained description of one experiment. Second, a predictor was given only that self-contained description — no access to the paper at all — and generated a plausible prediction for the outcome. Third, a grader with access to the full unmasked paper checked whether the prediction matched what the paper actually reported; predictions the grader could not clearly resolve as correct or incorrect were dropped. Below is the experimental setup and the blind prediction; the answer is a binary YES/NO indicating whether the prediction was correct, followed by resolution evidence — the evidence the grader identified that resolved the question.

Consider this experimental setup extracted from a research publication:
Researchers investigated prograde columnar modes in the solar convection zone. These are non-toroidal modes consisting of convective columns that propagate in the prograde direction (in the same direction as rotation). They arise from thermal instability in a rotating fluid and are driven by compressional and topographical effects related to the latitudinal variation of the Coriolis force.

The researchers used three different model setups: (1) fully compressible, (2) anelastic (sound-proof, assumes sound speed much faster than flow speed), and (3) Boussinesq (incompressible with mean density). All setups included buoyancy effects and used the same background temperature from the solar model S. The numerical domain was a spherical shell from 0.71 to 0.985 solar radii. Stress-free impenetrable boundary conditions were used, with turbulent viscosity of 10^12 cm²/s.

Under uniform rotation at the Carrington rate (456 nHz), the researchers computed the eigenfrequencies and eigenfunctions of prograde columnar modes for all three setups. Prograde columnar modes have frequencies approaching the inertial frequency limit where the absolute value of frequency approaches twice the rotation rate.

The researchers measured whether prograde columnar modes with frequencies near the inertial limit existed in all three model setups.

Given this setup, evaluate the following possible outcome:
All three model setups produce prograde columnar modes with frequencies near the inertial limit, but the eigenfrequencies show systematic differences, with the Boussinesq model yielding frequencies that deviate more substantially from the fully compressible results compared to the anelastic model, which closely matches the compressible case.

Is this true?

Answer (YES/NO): YES